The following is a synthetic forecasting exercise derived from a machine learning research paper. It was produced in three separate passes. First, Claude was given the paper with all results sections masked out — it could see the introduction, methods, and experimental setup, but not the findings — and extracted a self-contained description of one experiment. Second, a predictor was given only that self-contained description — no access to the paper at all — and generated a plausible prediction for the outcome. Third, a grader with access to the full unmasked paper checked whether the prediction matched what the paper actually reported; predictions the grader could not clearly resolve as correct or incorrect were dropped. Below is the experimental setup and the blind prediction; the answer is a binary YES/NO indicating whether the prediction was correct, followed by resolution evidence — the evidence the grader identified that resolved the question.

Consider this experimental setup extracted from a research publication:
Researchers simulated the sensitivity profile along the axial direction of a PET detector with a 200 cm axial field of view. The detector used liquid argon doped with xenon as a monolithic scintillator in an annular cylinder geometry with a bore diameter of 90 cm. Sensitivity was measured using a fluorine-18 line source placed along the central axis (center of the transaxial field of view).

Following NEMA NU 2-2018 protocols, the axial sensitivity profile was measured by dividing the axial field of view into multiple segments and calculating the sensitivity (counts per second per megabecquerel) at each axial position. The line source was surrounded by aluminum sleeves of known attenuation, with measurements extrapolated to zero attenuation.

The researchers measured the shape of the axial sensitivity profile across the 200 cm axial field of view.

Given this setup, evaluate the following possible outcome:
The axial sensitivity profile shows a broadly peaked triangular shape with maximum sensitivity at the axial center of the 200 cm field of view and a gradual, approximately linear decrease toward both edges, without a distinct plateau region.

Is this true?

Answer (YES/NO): NO